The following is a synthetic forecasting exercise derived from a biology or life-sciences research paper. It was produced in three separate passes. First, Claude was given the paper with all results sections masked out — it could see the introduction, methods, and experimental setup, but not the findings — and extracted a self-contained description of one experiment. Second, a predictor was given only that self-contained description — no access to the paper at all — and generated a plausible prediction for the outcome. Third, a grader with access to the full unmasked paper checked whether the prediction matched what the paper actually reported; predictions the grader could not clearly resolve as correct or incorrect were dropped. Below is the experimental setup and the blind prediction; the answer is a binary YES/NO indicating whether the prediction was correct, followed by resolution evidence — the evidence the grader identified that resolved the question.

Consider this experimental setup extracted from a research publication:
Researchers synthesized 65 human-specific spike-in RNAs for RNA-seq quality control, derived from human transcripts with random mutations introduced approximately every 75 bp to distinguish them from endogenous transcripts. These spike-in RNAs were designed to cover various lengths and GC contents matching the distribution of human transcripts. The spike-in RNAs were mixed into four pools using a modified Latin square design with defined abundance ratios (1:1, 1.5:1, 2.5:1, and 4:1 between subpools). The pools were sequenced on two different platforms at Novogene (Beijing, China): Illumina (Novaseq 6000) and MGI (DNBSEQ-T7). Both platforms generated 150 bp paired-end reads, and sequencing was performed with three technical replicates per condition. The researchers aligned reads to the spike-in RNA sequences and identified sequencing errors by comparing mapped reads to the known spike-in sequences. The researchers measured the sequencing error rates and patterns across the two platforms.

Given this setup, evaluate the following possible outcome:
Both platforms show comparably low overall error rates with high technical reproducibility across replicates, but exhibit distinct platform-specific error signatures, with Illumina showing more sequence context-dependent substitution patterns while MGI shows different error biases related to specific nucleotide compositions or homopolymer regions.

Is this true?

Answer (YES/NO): NO